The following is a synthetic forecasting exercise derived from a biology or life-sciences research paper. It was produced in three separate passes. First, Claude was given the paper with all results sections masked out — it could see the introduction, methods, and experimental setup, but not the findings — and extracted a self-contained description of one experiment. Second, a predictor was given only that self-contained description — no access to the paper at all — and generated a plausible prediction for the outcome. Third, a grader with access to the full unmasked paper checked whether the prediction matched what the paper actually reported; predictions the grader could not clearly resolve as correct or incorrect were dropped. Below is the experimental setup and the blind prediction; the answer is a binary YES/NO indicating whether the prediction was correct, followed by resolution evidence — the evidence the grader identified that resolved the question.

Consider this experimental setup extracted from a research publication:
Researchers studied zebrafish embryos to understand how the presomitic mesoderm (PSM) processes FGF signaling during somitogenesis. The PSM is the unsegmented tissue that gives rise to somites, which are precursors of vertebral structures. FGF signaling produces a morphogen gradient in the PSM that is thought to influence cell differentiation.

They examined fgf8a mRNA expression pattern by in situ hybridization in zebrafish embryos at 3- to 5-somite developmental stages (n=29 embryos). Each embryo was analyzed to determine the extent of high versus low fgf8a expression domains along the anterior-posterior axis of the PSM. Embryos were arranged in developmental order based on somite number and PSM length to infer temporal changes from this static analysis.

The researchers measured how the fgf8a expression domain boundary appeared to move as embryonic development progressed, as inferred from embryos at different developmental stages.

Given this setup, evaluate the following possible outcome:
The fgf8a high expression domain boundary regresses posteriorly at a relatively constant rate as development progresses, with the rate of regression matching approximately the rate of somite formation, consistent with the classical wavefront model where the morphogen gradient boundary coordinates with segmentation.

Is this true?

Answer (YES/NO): NO